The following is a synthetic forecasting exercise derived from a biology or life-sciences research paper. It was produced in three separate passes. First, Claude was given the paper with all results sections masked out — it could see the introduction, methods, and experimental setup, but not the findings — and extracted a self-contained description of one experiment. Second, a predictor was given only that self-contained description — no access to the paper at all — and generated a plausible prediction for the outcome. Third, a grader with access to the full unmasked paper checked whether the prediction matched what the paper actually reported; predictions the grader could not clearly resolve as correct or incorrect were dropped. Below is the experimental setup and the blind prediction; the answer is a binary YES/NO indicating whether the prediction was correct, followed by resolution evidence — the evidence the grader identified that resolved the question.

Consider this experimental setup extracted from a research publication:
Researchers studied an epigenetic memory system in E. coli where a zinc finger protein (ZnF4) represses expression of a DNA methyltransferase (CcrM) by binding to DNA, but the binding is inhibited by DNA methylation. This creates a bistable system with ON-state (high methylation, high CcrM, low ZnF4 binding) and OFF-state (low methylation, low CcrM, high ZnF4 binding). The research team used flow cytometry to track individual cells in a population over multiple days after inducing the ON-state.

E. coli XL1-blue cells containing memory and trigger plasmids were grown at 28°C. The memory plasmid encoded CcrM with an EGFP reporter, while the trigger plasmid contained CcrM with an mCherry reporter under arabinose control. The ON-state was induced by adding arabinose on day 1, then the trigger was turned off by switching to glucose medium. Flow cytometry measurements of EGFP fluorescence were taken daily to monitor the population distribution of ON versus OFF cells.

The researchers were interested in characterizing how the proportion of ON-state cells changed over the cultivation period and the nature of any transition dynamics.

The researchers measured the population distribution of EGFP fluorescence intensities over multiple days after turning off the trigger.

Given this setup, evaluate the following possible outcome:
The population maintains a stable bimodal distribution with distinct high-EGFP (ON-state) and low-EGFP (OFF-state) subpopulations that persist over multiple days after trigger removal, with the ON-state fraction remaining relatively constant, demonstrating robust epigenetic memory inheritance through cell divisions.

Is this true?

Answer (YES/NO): NO